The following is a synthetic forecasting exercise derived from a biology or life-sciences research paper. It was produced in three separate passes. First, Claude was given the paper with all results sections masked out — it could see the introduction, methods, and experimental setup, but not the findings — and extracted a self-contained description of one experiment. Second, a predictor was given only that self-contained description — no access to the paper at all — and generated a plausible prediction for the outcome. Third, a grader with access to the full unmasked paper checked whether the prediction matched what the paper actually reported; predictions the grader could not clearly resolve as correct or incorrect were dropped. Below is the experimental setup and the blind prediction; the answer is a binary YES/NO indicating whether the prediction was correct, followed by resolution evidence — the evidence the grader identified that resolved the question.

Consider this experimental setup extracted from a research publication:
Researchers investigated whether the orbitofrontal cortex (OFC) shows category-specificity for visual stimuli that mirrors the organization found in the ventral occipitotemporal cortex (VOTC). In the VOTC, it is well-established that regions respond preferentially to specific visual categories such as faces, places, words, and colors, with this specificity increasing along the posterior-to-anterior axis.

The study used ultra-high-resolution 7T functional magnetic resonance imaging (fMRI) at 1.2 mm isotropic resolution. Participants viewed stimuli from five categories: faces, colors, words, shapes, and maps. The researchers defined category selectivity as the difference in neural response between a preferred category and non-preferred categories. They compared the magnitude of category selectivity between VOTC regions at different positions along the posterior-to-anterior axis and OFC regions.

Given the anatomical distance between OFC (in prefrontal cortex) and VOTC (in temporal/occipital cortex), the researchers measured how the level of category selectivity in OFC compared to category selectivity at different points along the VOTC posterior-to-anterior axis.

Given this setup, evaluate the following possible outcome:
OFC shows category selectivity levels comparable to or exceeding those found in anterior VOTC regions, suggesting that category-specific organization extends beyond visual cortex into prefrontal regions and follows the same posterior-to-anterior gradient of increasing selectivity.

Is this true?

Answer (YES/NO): YES